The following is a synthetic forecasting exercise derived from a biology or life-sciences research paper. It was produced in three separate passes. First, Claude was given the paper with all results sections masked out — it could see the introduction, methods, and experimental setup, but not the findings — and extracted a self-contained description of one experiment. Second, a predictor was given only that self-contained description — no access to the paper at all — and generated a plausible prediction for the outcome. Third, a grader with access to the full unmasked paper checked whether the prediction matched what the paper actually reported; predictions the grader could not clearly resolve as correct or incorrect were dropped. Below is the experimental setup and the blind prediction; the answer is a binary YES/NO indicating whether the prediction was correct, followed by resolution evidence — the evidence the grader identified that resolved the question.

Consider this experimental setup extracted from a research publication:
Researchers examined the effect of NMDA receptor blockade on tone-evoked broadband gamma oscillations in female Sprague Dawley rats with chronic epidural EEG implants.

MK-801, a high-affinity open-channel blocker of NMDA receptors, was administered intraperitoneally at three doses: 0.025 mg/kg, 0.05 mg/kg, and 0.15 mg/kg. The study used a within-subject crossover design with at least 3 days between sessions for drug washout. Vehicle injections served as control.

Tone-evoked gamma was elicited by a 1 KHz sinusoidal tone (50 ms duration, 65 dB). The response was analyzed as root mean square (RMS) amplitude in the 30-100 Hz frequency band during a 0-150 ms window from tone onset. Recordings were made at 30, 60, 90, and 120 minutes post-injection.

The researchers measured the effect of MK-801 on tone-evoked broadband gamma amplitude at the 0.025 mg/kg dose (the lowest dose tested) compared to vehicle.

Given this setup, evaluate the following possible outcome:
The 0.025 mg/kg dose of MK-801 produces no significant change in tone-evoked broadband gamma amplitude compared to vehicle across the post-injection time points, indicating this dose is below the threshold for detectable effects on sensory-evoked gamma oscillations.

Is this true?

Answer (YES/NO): YES